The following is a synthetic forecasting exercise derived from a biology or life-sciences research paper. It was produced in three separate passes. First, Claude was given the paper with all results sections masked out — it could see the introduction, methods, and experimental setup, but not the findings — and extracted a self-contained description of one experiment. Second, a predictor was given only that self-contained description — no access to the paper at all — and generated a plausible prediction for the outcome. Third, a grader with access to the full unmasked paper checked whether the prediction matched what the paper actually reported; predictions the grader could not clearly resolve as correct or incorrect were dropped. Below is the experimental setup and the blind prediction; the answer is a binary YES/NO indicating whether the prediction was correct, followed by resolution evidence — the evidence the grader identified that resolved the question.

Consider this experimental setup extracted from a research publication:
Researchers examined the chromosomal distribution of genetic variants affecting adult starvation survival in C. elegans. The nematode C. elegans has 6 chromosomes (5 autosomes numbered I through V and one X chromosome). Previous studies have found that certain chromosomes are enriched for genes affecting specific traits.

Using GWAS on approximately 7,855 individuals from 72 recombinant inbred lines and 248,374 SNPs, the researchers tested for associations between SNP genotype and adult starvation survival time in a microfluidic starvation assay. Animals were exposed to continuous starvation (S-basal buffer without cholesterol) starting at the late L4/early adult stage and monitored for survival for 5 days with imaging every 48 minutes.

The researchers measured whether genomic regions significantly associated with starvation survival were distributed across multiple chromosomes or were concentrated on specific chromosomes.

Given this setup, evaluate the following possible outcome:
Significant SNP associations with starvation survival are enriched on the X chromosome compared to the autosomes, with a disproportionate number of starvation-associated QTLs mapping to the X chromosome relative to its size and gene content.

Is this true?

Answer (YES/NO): NO